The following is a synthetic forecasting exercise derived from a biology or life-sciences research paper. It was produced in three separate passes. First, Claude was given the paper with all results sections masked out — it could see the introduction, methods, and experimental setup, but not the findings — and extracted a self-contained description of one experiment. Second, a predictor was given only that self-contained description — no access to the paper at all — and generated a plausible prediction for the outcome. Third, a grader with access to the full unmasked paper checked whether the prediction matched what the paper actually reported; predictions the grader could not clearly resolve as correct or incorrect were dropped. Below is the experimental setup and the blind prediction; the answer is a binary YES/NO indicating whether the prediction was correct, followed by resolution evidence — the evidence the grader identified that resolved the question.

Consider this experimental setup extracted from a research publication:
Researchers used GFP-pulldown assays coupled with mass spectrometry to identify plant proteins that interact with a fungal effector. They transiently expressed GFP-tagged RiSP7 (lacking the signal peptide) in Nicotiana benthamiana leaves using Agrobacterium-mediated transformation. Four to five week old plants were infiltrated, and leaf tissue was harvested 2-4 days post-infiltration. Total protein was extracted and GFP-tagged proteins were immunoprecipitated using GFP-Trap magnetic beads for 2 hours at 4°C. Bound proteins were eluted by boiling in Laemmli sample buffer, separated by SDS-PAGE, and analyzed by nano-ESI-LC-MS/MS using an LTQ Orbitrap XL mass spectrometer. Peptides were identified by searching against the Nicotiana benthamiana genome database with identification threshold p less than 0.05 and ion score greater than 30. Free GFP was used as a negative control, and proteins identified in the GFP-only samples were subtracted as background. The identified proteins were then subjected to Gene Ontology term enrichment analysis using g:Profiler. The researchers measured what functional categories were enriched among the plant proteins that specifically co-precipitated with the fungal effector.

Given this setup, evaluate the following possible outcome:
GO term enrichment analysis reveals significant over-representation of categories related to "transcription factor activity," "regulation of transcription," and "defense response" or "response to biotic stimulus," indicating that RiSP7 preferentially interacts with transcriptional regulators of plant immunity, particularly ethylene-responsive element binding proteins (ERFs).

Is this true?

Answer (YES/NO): NO